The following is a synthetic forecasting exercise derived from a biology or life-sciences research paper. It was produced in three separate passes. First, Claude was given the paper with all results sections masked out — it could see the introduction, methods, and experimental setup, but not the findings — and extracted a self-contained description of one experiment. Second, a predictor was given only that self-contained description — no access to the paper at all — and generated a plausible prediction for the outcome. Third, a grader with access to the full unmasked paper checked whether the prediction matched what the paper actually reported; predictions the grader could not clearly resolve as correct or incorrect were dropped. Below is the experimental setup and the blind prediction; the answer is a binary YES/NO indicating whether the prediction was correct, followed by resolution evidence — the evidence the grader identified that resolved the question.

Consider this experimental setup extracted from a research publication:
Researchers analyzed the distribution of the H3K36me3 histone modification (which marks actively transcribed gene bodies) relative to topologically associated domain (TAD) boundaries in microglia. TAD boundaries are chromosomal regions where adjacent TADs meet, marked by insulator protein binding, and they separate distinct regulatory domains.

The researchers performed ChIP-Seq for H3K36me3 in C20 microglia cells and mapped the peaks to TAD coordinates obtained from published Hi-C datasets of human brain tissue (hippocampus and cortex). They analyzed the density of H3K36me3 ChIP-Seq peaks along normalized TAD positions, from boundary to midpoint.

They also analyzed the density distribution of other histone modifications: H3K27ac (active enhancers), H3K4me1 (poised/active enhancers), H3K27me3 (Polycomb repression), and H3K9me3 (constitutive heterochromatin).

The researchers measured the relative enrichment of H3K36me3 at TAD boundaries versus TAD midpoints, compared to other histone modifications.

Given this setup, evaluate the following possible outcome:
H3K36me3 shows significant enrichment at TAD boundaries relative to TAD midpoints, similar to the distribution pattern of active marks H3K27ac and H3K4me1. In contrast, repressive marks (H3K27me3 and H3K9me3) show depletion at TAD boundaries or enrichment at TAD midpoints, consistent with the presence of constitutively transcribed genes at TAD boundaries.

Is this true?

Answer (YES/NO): NO